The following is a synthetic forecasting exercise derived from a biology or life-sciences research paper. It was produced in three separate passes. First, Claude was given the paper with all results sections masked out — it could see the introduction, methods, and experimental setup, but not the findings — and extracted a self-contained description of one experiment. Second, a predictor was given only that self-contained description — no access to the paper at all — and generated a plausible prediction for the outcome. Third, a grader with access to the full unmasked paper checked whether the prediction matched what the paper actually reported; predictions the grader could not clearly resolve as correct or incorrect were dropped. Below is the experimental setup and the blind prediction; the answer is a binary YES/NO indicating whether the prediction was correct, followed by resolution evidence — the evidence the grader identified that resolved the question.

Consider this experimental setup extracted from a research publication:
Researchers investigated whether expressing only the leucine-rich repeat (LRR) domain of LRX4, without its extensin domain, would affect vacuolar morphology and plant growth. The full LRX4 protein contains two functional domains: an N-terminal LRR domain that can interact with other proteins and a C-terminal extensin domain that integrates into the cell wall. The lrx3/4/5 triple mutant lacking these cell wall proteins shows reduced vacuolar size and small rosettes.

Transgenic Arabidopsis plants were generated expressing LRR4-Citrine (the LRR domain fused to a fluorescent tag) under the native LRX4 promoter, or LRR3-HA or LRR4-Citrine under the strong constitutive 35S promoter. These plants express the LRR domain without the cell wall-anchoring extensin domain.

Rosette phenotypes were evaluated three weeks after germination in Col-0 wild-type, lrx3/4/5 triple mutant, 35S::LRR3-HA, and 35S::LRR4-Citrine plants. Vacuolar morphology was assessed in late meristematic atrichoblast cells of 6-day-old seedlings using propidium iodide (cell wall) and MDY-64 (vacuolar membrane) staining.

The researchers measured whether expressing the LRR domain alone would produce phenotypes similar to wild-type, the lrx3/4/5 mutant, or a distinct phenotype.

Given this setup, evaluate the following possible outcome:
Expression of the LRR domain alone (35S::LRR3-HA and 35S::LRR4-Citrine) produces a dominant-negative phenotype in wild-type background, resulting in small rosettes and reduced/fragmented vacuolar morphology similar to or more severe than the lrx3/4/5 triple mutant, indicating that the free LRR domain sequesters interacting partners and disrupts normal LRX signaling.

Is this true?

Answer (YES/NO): NO